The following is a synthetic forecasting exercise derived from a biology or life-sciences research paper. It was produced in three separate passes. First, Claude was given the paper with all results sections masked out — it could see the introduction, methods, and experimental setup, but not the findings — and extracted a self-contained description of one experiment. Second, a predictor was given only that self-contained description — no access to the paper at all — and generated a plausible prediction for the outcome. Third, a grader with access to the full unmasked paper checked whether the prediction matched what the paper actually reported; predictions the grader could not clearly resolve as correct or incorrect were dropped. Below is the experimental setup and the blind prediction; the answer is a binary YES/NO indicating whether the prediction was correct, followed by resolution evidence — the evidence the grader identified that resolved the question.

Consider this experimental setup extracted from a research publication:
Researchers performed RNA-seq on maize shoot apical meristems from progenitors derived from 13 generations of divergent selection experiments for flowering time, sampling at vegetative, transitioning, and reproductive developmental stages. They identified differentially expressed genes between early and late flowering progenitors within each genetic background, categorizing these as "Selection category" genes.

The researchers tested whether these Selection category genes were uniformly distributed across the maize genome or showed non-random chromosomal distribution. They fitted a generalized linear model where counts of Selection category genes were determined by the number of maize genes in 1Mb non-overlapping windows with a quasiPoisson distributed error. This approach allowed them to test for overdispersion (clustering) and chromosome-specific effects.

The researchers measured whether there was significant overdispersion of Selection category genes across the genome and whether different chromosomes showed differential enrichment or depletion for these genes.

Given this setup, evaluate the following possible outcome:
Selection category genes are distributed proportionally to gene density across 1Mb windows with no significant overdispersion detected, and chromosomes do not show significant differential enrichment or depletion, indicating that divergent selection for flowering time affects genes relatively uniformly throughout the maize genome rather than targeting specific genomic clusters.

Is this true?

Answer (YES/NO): NO